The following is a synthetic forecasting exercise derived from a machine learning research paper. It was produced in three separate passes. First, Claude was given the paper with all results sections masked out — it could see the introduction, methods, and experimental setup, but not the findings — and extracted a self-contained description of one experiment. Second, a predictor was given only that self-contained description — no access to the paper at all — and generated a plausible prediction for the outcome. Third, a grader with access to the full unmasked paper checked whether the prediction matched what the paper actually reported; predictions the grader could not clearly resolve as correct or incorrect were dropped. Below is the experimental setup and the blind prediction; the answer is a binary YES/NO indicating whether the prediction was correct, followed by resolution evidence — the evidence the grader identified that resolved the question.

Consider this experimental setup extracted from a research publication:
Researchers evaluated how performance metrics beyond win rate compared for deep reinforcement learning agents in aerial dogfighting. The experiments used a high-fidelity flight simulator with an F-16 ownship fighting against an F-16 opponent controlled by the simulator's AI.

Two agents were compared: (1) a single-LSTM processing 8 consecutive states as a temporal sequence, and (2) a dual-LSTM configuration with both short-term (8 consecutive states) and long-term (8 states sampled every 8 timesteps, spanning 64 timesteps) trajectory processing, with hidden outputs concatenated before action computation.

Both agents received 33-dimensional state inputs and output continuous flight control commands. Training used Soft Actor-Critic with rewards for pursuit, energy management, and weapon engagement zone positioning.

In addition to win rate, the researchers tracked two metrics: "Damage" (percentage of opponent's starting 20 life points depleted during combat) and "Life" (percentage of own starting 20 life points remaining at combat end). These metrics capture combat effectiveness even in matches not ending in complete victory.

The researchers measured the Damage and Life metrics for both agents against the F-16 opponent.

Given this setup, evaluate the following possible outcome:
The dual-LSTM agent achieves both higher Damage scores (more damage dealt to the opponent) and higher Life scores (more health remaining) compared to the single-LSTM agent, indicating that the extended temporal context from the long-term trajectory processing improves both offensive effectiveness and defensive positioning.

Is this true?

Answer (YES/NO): YES